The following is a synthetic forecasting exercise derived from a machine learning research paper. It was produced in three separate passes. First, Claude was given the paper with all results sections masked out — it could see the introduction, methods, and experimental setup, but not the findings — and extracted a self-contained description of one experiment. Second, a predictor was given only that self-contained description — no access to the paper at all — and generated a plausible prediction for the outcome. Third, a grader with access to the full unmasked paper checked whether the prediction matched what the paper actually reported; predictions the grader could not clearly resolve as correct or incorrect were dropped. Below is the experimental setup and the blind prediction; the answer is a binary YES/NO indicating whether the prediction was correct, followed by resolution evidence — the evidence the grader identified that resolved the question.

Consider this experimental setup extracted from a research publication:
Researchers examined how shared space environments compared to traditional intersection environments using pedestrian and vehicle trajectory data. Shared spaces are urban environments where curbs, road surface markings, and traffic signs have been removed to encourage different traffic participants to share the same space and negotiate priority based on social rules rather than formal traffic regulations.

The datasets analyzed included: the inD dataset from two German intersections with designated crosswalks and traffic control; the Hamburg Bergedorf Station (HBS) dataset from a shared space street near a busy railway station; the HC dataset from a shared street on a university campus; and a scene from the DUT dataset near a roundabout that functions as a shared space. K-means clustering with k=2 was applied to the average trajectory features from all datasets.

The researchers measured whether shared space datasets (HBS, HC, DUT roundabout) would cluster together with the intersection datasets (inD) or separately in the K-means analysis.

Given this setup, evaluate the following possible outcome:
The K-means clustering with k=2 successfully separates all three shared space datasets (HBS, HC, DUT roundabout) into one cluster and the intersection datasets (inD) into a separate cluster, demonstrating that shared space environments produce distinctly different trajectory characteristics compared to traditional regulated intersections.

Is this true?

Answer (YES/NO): NO